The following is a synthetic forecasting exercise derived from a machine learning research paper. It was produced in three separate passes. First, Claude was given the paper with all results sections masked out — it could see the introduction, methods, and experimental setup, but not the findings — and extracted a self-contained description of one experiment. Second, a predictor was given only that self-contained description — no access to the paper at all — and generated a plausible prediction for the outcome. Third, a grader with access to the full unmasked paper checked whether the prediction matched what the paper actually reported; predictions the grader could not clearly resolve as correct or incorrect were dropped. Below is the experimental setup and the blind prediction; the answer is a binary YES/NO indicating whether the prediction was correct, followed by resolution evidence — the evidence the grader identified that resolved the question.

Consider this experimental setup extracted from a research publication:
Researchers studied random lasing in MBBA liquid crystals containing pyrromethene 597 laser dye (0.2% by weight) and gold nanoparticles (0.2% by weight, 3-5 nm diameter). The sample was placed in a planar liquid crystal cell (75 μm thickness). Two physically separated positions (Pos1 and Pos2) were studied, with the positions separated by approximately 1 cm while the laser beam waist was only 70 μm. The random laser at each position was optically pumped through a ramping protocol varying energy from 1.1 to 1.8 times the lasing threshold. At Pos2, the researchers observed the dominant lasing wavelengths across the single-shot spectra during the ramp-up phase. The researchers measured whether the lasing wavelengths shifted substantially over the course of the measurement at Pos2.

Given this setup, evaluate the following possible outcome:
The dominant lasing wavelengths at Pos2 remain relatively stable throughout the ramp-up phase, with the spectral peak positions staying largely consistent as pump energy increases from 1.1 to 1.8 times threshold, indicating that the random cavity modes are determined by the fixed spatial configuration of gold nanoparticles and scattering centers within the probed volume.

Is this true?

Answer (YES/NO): YES